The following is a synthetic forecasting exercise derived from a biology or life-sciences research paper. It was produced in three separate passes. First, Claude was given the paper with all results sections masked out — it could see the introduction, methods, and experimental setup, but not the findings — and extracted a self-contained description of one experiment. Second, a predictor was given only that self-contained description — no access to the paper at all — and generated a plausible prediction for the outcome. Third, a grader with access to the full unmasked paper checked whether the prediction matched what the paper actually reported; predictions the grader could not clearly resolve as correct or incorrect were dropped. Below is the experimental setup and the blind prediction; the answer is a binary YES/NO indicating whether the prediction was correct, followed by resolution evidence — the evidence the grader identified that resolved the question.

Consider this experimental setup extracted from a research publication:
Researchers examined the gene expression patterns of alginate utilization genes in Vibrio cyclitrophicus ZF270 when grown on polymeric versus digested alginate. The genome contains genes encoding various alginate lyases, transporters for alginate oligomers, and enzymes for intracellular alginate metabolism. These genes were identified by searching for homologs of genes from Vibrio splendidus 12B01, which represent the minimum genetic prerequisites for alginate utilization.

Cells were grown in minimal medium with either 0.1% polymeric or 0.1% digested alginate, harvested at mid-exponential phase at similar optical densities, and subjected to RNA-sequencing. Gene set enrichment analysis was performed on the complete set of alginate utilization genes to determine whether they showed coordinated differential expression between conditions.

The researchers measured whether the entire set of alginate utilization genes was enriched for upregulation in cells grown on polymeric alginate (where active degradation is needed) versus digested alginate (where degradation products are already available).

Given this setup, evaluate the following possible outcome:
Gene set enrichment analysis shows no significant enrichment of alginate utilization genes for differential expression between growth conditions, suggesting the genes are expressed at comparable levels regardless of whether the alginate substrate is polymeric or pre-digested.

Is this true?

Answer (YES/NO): NO